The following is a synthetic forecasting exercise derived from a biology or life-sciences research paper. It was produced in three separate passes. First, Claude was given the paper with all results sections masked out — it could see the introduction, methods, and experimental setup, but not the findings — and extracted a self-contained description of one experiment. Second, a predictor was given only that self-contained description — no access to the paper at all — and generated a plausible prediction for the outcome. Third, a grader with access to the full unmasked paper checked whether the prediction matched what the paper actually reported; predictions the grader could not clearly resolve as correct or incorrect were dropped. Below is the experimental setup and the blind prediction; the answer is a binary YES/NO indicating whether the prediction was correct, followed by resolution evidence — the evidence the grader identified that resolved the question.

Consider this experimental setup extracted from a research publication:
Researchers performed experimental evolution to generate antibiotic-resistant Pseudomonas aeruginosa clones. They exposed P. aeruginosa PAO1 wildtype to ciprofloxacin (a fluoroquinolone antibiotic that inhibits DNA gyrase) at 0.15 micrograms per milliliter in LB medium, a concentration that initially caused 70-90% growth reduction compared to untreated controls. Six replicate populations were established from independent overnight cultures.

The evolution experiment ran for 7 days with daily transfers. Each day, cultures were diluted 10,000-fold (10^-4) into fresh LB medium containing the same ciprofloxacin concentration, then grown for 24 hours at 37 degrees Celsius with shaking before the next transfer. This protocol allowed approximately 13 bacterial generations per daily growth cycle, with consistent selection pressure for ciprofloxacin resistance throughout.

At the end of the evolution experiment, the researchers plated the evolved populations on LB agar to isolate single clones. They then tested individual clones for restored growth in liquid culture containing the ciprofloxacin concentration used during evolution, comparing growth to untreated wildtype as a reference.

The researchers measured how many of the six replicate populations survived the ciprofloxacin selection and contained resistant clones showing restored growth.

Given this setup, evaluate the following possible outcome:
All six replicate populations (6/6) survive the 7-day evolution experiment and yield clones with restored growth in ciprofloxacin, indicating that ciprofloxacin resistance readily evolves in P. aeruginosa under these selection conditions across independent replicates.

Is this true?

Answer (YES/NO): NO